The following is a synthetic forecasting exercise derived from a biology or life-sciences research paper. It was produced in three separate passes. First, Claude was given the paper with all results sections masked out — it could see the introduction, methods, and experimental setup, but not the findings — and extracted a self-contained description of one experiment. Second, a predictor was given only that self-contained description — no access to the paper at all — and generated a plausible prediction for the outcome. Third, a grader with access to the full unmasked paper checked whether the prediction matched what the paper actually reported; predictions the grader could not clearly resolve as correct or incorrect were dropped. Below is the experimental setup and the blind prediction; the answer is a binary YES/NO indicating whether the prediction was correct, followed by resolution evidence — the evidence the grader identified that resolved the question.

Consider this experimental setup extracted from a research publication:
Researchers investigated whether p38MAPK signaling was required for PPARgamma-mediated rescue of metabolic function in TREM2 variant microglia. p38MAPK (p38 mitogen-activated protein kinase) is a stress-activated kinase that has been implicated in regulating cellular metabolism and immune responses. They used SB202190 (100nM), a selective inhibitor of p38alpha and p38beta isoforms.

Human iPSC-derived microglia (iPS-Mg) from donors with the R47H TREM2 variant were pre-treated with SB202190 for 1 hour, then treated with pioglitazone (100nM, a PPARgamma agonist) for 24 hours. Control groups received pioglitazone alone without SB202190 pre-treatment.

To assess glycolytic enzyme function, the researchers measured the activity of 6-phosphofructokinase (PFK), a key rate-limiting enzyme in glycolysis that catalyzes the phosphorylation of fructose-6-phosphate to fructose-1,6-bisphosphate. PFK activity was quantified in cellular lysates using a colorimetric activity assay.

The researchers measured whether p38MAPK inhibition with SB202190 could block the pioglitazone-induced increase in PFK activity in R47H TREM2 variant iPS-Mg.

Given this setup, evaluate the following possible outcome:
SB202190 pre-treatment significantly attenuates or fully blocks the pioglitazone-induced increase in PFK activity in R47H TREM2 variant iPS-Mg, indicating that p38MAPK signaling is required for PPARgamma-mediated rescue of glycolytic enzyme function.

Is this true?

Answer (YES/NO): YES